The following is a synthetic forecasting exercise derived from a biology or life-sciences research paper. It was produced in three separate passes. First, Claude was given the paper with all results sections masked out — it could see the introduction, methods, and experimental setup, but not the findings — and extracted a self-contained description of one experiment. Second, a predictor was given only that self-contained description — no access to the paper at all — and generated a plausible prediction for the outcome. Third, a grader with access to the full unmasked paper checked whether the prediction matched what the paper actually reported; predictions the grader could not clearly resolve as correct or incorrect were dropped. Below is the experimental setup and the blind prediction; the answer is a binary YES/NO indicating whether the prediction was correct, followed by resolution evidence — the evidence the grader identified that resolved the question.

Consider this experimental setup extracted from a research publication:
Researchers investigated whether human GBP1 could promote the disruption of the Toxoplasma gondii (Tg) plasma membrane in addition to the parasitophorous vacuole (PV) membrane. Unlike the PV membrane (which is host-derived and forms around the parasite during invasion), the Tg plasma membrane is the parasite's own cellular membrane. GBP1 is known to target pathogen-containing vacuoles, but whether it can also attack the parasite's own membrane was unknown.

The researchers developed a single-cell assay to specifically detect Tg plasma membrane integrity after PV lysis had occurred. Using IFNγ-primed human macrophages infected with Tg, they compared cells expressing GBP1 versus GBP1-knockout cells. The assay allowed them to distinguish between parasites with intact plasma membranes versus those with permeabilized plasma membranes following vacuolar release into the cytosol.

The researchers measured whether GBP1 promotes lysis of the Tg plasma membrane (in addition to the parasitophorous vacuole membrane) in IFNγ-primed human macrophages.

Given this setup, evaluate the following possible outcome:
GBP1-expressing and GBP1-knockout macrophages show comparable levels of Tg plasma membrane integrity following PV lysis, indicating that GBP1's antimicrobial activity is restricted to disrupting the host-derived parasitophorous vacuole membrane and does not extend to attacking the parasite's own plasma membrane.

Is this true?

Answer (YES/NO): NO